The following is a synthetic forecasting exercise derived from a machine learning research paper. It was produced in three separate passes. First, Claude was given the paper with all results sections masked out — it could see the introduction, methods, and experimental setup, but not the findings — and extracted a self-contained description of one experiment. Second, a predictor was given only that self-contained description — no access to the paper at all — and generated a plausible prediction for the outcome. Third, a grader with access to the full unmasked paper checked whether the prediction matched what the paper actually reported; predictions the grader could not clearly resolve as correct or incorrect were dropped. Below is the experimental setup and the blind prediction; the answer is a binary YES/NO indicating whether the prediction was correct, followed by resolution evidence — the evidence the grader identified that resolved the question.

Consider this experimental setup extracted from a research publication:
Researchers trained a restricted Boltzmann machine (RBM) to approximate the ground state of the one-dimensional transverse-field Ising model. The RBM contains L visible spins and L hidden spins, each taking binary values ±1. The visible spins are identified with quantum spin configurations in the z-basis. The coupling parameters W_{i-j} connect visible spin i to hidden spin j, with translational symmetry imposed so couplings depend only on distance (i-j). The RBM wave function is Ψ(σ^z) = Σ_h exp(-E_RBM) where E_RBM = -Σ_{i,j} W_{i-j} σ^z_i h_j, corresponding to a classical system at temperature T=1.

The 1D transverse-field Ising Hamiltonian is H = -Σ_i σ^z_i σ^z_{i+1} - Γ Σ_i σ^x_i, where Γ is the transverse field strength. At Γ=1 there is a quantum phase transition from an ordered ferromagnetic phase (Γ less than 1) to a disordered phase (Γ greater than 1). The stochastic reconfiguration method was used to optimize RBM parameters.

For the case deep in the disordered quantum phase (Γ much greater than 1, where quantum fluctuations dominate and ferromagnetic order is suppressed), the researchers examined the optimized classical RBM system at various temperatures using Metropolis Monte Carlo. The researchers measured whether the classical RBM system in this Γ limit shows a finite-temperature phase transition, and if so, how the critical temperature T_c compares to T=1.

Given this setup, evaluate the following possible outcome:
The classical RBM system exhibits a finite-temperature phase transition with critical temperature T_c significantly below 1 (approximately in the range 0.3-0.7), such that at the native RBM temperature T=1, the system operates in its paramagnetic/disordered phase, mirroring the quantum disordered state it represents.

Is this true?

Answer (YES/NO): NO